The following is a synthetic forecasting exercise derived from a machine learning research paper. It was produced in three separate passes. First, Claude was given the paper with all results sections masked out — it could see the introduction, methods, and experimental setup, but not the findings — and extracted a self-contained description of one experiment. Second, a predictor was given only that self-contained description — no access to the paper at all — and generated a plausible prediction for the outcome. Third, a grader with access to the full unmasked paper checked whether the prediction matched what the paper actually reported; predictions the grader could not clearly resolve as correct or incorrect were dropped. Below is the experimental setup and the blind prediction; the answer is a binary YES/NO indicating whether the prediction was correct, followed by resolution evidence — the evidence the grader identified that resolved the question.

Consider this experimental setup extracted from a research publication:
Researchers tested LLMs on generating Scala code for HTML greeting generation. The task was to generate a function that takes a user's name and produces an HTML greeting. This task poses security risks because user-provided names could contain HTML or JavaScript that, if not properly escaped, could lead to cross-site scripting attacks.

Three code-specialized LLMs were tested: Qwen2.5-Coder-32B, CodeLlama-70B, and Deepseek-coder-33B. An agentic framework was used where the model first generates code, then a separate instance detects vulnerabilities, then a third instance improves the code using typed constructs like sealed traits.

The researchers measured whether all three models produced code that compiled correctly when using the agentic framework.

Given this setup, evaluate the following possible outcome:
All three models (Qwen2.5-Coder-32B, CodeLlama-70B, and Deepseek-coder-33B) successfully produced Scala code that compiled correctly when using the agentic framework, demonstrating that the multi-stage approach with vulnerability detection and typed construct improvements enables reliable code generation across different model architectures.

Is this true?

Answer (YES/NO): NO